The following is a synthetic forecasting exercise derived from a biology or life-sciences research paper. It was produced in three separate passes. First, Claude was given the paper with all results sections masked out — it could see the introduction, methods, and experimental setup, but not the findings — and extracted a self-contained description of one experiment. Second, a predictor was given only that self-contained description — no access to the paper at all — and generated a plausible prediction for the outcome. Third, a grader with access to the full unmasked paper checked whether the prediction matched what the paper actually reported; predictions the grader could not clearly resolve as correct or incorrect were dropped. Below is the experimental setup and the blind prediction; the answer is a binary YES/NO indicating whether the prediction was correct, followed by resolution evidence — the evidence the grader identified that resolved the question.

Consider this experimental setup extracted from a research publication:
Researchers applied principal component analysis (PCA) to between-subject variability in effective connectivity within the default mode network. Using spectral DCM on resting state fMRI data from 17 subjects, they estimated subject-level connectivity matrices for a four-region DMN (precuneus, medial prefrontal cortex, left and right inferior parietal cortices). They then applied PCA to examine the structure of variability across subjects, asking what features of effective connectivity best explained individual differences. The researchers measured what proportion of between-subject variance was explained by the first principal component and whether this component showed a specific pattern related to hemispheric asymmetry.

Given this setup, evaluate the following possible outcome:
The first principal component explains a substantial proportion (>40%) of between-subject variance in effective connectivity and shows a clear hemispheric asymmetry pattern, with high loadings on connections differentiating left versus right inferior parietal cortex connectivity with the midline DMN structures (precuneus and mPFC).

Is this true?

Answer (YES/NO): YES